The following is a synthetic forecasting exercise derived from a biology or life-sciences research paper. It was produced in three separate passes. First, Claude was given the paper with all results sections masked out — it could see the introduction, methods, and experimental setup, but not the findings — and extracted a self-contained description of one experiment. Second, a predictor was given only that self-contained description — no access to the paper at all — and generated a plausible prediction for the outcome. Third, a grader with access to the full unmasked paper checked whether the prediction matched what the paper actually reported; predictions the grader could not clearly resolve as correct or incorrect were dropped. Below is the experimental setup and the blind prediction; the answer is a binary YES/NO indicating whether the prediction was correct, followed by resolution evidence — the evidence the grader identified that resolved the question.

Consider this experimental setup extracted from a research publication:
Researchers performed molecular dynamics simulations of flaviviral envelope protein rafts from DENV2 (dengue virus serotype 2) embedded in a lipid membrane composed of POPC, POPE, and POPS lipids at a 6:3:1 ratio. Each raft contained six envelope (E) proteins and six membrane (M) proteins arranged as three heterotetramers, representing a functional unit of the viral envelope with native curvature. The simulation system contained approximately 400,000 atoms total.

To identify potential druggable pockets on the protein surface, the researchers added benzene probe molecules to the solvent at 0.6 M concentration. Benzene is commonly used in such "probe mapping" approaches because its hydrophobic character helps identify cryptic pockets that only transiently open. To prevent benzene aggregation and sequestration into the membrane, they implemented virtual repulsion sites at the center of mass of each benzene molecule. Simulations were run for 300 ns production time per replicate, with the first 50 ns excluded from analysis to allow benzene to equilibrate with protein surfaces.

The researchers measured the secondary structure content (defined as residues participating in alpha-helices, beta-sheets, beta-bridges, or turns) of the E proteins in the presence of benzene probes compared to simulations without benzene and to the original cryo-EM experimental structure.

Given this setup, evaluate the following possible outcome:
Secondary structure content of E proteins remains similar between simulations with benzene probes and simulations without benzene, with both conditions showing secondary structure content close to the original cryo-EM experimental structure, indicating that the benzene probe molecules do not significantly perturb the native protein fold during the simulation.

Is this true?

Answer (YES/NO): YES